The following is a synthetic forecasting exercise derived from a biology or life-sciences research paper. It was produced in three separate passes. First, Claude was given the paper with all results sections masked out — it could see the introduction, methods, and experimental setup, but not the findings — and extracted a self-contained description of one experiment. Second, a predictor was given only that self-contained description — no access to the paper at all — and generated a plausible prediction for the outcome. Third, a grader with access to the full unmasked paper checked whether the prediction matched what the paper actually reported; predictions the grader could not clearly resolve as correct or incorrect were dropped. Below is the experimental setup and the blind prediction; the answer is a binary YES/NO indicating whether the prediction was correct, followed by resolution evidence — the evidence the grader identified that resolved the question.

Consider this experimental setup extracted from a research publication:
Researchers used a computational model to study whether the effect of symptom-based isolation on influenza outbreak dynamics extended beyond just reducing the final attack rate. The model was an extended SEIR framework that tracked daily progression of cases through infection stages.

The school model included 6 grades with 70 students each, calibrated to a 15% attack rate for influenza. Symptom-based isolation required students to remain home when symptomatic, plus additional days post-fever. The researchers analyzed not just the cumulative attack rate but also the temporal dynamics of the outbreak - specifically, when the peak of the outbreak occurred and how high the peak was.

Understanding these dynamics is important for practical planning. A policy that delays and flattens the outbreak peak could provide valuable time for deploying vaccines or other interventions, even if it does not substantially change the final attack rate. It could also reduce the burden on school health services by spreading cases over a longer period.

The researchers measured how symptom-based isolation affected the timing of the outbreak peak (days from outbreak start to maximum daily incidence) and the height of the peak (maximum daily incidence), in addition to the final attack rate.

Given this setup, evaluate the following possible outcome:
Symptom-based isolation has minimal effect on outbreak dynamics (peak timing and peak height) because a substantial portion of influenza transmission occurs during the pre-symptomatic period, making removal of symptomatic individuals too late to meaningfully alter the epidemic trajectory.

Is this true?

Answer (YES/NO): NO